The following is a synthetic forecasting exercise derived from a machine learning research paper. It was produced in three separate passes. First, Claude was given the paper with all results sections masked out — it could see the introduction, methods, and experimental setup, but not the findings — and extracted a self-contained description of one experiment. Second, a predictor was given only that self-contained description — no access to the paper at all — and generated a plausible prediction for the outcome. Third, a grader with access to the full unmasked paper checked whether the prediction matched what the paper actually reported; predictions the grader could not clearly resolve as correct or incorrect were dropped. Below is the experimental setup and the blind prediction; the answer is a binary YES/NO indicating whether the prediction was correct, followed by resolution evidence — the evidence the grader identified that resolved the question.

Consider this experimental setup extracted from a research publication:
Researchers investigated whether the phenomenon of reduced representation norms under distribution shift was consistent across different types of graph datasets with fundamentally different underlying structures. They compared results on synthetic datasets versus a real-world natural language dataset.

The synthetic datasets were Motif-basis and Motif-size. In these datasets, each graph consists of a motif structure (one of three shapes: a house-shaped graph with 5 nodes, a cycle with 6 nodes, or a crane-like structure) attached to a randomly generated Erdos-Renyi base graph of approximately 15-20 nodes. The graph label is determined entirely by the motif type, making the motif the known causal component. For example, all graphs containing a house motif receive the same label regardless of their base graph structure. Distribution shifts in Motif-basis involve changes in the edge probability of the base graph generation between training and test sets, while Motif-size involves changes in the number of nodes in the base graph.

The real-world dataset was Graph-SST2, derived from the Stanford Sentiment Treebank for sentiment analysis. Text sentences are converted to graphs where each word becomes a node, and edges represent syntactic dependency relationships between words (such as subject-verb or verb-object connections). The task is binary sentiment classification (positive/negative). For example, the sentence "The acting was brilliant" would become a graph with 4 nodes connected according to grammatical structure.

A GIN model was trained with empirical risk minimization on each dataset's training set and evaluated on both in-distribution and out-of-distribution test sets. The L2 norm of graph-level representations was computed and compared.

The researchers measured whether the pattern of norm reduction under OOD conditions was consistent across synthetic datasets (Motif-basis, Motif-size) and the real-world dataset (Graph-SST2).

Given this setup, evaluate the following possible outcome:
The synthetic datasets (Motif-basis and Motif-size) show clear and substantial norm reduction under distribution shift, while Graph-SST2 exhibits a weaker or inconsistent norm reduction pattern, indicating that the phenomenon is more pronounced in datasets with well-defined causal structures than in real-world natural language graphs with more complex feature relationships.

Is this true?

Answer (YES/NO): NO